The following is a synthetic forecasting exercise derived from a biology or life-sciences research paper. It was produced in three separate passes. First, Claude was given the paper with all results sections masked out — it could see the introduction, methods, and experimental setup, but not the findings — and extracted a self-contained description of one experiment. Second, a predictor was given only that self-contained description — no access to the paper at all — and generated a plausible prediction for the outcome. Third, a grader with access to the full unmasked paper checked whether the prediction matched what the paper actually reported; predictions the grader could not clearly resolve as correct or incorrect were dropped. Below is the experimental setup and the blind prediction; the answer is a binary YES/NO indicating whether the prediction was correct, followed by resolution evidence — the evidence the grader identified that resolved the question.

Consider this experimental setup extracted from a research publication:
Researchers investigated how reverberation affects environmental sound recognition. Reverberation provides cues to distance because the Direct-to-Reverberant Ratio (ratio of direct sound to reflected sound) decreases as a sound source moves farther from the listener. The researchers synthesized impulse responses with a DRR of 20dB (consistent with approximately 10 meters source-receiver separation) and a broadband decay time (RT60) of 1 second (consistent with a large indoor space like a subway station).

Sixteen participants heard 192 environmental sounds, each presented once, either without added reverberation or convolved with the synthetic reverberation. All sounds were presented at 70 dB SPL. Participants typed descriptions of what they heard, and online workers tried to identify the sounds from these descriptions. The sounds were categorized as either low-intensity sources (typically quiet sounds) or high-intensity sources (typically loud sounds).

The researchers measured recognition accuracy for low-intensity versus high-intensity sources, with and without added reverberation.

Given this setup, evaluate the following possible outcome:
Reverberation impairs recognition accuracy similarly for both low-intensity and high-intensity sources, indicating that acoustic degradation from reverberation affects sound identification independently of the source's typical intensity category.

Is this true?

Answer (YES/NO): NO